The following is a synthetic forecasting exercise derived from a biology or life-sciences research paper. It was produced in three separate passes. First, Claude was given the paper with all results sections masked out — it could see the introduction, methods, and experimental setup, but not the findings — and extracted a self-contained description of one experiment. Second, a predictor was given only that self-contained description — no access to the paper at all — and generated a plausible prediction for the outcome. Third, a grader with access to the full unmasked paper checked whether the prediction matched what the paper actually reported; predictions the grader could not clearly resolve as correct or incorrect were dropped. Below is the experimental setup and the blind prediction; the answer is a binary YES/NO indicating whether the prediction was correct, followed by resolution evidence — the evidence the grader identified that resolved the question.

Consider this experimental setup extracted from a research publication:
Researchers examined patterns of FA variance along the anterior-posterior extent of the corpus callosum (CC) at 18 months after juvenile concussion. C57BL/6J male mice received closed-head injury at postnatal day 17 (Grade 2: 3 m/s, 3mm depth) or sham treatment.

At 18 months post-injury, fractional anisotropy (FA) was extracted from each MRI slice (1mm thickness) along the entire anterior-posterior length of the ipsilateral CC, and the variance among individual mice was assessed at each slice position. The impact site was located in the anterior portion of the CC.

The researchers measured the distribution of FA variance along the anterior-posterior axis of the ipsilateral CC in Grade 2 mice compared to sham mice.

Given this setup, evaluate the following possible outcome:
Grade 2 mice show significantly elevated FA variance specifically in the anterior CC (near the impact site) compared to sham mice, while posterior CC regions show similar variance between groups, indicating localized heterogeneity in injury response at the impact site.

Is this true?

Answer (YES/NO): NO